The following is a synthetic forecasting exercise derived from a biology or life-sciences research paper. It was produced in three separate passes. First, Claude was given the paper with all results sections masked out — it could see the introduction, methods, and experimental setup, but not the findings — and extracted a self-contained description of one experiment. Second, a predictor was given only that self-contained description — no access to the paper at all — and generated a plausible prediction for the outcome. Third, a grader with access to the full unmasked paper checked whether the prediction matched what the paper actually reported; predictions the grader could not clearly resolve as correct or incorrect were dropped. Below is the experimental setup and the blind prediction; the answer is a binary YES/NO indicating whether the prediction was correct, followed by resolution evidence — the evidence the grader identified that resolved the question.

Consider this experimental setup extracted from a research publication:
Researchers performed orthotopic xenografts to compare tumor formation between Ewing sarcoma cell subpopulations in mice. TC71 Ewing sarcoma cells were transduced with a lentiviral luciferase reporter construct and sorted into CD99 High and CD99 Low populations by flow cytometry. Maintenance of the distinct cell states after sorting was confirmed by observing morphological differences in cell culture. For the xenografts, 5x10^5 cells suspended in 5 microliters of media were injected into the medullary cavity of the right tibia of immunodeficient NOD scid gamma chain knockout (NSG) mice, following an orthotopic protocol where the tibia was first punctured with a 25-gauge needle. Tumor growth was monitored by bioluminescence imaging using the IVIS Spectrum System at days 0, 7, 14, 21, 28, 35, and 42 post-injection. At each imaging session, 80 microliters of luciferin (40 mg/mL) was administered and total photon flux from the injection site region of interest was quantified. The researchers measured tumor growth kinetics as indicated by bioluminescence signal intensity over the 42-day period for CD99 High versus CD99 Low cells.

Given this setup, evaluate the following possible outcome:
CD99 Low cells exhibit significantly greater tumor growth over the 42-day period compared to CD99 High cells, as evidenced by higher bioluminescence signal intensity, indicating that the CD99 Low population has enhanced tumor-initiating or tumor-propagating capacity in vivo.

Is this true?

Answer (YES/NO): YES